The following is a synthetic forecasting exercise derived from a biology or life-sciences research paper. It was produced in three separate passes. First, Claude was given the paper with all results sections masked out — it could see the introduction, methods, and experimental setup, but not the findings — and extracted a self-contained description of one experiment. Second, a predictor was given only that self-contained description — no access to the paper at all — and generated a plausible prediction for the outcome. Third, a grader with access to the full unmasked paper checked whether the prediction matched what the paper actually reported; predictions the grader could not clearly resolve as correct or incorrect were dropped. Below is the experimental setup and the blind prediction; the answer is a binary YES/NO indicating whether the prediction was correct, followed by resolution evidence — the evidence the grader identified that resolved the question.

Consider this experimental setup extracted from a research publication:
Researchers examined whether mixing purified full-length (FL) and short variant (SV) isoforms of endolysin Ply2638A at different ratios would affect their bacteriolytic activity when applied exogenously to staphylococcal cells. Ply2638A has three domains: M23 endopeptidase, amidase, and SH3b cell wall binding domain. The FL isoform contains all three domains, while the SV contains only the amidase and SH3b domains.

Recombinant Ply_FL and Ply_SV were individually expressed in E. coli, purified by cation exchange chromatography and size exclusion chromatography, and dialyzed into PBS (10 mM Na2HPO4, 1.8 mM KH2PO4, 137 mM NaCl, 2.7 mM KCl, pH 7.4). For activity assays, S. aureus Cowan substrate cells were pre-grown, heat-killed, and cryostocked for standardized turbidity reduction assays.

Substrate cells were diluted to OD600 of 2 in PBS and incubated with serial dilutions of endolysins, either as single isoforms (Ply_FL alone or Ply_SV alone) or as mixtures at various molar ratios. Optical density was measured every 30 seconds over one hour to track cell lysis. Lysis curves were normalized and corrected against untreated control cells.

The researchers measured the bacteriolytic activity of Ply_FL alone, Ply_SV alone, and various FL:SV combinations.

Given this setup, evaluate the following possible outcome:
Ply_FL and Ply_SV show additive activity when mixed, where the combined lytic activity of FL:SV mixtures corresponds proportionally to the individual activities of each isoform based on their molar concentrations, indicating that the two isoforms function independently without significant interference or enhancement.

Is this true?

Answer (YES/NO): YES